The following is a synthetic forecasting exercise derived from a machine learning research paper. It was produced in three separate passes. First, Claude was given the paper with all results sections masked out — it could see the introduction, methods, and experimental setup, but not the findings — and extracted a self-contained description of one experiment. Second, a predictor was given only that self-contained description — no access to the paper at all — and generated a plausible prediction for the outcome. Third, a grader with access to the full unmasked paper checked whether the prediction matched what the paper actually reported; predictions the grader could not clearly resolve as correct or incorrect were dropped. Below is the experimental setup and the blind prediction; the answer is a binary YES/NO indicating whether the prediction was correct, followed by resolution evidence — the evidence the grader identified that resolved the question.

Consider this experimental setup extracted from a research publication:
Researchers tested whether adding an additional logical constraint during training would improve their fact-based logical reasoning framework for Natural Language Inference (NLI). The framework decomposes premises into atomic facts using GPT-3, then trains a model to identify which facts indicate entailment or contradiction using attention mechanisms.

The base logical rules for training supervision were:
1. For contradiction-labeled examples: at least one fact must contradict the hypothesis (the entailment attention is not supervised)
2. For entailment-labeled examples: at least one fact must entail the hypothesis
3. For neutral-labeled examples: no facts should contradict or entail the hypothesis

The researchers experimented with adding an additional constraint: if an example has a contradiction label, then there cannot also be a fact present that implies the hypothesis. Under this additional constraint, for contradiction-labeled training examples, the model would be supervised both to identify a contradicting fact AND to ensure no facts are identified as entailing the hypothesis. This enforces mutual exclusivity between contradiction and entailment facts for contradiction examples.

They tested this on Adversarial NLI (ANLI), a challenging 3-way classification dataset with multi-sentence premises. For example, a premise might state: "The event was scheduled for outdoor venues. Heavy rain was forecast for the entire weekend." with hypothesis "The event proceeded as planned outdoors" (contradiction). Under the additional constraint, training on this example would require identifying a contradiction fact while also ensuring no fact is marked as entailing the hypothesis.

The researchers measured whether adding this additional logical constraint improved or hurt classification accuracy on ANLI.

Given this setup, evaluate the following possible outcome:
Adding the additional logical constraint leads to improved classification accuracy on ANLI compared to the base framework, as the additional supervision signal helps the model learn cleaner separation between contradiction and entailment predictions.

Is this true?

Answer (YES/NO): NO